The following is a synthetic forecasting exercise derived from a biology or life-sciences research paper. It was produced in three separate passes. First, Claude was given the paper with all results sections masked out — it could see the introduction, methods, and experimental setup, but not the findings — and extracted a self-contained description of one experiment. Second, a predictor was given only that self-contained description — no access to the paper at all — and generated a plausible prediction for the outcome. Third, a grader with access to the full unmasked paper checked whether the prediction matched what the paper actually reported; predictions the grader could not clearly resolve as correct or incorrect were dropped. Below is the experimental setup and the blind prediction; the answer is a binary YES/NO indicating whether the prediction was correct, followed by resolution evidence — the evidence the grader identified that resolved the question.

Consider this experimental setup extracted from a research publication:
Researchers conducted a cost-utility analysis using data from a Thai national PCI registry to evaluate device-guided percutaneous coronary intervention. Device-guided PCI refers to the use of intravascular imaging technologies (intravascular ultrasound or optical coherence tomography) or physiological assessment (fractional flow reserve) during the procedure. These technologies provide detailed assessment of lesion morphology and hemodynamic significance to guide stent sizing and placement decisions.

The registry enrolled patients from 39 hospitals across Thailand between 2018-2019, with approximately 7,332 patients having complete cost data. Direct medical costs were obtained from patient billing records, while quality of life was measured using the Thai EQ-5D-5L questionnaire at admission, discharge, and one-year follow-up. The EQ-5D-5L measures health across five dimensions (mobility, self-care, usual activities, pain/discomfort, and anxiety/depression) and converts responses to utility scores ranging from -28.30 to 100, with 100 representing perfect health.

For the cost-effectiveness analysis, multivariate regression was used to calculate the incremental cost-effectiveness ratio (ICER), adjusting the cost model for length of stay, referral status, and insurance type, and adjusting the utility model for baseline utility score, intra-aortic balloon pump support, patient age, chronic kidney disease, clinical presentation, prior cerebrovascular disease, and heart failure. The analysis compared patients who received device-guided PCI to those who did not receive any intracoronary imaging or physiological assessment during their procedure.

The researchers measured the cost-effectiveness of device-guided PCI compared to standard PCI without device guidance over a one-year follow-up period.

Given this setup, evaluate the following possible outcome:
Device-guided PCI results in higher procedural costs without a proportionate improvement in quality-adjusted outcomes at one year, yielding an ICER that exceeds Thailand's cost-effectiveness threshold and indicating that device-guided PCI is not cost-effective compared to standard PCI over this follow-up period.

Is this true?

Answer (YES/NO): YES